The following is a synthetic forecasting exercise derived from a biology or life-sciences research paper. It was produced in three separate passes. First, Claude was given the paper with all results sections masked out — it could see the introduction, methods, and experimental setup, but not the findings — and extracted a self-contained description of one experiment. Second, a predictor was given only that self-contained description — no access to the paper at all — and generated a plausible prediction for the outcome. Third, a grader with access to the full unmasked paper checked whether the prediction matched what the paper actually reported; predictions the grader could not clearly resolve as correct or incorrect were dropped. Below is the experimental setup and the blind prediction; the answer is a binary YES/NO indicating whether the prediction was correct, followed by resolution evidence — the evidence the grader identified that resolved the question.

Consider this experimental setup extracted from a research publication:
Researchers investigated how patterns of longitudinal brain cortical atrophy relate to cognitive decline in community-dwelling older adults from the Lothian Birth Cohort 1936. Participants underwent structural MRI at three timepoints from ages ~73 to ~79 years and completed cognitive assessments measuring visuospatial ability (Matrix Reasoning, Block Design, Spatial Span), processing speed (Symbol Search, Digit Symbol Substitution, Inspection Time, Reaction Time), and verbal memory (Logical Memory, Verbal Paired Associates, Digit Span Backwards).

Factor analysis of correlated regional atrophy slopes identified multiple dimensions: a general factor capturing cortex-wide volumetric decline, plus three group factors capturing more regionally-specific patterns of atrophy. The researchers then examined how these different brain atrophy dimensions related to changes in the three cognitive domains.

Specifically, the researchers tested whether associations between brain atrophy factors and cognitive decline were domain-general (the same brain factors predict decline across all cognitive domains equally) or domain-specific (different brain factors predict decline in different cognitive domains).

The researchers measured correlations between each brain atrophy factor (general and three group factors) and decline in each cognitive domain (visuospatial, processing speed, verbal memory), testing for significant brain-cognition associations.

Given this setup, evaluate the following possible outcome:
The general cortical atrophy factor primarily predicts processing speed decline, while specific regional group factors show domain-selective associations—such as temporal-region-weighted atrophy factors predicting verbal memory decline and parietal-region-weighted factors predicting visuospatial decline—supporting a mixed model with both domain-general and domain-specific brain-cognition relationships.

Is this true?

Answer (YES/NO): NO